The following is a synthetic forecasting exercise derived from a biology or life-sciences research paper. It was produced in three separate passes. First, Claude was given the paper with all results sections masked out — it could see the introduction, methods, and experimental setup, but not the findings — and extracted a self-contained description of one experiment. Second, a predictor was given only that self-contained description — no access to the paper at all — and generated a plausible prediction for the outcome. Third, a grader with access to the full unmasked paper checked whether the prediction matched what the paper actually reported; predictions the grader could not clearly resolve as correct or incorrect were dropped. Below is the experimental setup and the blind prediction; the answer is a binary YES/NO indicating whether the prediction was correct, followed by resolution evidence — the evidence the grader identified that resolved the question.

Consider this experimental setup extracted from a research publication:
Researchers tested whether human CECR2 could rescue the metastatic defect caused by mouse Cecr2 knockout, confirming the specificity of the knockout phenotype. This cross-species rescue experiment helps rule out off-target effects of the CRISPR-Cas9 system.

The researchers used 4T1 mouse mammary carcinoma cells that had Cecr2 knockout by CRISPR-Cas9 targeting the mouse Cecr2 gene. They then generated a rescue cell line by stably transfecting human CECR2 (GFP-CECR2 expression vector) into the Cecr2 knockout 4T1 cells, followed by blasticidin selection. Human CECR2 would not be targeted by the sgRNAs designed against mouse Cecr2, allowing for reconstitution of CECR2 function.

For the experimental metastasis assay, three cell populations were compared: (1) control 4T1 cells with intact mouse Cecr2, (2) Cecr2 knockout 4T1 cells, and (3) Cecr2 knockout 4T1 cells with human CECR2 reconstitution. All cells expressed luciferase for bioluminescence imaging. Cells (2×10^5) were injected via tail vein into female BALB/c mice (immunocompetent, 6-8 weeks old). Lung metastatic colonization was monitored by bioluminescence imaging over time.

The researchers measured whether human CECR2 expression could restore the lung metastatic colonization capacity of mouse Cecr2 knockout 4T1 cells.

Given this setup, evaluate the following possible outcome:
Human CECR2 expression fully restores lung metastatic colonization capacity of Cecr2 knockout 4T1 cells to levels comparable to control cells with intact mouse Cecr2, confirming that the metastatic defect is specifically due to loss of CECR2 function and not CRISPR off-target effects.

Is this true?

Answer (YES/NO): YES